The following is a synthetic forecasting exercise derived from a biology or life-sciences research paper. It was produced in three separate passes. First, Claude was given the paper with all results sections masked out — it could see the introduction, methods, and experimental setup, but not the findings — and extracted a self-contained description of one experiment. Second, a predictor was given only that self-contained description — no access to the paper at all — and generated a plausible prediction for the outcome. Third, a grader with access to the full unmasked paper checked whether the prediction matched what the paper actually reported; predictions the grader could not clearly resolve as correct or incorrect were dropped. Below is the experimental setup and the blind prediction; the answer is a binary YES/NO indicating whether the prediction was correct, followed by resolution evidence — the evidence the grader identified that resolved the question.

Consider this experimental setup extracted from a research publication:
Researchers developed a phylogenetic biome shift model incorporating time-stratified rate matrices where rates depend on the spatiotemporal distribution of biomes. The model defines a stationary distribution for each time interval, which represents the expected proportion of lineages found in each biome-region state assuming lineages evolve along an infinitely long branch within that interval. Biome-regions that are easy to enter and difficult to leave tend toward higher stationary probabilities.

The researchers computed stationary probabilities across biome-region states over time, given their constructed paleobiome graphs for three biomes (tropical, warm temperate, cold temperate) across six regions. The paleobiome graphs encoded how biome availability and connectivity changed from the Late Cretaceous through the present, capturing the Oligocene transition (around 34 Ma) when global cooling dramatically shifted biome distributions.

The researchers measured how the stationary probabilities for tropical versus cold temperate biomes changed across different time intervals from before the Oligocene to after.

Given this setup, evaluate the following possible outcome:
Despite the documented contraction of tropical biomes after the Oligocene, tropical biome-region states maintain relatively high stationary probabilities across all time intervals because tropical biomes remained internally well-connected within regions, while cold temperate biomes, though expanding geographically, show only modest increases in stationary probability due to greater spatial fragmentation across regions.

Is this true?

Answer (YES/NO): NO